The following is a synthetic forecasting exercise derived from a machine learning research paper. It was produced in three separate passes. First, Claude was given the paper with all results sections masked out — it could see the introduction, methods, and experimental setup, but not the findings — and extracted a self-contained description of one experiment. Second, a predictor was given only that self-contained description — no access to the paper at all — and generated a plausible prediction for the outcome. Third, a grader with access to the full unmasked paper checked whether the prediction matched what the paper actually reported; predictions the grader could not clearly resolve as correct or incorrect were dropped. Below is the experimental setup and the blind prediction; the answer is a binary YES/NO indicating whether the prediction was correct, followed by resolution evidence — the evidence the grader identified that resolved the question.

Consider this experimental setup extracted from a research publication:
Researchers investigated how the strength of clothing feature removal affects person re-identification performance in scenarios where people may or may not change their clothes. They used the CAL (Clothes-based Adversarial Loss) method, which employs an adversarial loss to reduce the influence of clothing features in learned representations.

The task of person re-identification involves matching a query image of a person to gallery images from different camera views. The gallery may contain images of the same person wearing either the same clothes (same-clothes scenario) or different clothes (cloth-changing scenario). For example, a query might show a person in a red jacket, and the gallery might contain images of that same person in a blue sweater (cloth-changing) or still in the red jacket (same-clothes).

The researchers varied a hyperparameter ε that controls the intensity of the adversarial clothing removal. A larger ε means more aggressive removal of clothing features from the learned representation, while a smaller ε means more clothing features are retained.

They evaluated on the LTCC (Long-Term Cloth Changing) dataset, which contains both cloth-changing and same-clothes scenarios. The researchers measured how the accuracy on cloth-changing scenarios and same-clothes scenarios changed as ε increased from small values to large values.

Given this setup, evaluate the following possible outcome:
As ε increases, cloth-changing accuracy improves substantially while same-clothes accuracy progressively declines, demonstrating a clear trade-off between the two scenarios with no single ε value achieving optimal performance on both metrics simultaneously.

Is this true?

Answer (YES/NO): NO